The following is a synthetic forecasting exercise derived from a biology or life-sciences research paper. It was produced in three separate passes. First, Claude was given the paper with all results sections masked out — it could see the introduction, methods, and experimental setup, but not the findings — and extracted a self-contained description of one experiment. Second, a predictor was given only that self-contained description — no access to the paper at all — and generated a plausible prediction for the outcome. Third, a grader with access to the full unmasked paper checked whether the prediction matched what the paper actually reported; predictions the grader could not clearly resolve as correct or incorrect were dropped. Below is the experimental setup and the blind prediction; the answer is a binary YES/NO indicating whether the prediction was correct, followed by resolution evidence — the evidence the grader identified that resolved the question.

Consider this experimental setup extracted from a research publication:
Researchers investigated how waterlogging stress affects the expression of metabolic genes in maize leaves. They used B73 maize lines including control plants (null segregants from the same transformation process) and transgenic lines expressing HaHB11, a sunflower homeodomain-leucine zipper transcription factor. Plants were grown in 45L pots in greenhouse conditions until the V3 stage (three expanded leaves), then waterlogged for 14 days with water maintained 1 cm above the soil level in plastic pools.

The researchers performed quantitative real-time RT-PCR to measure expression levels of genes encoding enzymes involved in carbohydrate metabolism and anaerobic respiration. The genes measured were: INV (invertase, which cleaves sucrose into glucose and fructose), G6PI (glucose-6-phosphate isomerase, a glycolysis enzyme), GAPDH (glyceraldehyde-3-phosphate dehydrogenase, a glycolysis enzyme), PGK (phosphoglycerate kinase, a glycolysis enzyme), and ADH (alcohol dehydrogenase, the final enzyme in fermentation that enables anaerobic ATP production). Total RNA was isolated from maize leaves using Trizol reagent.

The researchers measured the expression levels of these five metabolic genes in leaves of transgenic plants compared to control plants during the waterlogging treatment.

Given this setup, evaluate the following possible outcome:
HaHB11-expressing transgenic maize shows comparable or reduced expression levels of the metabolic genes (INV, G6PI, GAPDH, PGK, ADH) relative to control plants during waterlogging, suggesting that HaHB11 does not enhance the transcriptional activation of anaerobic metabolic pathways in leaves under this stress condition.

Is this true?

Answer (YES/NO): NO